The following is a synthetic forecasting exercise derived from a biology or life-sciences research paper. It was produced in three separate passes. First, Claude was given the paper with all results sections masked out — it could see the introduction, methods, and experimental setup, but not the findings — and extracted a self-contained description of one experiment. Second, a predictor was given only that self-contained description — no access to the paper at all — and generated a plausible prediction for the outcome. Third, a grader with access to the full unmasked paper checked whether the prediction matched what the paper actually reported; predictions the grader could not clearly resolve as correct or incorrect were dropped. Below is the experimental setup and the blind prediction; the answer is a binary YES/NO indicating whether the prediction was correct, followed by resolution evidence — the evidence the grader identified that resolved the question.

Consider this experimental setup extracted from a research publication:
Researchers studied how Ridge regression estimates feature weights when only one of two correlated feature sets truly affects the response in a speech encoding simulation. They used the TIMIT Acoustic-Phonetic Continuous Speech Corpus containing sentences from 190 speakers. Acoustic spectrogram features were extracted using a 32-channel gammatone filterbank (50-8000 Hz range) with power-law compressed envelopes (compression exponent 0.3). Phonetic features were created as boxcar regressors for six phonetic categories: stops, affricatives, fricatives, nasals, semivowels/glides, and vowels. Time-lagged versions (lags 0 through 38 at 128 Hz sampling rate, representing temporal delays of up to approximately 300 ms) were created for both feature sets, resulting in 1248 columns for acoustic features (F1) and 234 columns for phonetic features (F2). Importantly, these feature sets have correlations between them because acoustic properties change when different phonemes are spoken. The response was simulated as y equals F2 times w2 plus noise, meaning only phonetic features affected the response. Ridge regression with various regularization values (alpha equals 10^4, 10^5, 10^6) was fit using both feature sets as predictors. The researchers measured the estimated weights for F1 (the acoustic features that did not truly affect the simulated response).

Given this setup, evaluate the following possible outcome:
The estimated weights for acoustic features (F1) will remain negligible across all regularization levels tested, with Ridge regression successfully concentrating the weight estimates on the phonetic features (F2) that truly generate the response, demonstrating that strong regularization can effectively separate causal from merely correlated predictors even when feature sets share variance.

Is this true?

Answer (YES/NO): NO